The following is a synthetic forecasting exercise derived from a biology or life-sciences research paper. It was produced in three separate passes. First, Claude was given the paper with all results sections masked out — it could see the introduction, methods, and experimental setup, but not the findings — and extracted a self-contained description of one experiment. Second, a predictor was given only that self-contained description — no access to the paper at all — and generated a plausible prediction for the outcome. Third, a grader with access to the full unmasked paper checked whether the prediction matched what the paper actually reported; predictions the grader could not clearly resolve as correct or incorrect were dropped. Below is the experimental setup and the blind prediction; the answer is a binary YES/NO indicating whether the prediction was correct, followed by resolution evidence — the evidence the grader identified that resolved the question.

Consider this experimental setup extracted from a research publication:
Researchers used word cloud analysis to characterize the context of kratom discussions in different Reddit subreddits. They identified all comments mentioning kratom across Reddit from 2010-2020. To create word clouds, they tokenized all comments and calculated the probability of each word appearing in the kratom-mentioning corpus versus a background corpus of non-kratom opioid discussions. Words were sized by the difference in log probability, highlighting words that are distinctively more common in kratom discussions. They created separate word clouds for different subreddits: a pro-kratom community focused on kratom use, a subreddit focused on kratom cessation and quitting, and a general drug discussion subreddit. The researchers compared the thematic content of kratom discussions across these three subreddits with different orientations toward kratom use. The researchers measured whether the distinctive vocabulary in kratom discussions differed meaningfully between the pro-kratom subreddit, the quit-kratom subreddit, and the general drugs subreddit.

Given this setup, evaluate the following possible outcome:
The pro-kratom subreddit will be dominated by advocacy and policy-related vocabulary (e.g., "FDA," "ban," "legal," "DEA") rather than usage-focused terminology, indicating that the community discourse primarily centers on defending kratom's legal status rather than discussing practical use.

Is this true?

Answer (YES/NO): NO